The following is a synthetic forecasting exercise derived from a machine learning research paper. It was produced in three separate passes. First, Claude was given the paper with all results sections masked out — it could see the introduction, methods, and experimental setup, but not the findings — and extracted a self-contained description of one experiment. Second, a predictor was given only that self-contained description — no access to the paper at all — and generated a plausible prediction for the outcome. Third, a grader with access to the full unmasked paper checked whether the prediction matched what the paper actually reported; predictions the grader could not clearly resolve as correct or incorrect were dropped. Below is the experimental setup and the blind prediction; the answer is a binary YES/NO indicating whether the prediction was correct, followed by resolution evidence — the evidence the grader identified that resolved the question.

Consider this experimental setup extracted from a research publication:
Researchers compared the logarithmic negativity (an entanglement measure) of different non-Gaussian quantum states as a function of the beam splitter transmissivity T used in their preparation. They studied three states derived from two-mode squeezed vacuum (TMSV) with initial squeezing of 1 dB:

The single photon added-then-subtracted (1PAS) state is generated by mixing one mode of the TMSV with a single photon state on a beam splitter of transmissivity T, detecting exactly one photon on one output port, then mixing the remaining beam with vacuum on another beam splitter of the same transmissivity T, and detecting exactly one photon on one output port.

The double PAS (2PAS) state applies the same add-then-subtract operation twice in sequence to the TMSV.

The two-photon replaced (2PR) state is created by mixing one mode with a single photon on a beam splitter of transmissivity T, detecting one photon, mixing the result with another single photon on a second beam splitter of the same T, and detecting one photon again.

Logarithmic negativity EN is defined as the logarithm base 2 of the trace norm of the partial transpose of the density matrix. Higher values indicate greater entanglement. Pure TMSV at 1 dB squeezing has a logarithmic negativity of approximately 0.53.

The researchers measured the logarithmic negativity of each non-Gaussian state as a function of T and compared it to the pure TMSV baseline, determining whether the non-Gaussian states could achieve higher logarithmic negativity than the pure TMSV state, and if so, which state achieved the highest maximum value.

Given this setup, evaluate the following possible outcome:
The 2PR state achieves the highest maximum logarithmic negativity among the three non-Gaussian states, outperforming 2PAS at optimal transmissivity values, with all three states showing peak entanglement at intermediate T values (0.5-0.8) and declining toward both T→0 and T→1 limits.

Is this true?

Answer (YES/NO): NO